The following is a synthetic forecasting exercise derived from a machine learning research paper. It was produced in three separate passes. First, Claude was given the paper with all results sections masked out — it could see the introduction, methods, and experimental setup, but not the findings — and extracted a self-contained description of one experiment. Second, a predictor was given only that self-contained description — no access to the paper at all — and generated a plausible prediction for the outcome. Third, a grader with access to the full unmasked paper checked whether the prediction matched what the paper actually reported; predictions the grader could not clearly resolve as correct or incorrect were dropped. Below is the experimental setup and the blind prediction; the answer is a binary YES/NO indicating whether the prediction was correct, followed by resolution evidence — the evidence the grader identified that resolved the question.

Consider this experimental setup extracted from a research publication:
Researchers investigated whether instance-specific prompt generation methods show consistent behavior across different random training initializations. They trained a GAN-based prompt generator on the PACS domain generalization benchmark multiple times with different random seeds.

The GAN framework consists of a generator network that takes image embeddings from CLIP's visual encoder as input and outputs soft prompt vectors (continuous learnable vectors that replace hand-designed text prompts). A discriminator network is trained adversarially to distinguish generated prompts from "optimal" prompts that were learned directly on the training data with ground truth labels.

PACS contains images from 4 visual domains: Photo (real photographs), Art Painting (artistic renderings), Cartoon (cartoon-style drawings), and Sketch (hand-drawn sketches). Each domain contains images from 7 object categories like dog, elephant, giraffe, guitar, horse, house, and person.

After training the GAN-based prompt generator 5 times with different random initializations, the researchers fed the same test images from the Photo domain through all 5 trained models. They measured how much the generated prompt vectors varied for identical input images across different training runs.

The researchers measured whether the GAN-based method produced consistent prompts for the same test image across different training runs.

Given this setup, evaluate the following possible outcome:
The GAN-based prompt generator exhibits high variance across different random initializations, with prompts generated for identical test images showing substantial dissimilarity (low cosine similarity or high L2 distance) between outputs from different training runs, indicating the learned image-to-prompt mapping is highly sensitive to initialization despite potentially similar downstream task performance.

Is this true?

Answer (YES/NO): YES